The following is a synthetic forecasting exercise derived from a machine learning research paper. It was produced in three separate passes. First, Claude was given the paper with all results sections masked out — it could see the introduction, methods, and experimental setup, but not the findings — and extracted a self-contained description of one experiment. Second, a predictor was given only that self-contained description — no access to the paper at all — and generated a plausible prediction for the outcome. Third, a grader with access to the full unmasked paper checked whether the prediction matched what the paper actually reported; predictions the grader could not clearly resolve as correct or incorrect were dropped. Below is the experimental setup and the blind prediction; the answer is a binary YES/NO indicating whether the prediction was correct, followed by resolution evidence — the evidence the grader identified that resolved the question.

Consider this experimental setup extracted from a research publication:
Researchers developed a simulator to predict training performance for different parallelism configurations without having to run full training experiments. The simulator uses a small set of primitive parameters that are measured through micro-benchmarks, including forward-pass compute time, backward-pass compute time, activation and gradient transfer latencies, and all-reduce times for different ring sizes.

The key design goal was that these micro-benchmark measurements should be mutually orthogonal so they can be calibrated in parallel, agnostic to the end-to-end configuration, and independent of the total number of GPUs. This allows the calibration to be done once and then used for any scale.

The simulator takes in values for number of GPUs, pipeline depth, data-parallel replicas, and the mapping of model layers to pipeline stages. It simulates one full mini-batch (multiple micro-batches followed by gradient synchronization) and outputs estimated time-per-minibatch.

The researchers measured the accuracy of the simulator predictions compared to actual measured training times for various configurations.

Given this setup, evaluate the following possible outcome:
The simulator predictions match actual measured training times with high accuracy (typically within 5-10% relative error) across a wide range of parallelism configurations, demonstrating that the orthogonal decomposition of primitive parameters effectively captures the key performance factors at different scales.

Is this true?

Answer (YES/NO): YES